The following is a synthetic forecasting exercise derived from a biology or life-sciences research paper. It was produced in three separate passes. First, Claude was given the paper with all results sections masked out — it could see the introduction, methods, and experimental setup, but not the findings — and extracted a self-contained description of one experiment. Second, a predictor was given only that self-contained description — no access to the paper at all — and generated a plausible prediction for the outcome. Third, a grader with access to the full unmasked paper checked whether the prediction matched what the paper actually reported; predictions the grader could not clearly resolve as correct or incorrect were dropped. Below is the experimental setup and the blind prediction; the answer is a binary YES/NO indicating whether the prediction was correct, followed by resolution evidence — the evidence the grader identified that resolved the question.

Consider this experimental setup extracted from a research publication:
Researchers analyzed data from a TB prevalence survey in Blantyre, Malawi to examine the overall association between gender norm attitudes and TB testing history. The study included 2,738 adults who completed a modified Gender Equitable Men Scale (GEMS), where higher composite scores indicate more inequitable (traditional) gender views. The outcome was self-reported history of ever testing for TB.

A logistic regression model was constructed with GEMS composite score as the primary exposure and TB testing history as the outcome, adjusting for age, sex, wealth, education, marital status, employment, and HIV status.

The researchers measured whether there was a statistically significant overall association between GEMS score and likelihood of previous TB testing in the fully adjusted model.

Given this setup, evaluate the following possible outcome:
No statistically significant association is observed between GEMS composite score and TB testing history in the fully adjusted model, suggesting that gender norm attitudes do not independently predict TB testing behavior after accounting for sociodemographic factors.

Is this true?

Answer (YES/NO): YES